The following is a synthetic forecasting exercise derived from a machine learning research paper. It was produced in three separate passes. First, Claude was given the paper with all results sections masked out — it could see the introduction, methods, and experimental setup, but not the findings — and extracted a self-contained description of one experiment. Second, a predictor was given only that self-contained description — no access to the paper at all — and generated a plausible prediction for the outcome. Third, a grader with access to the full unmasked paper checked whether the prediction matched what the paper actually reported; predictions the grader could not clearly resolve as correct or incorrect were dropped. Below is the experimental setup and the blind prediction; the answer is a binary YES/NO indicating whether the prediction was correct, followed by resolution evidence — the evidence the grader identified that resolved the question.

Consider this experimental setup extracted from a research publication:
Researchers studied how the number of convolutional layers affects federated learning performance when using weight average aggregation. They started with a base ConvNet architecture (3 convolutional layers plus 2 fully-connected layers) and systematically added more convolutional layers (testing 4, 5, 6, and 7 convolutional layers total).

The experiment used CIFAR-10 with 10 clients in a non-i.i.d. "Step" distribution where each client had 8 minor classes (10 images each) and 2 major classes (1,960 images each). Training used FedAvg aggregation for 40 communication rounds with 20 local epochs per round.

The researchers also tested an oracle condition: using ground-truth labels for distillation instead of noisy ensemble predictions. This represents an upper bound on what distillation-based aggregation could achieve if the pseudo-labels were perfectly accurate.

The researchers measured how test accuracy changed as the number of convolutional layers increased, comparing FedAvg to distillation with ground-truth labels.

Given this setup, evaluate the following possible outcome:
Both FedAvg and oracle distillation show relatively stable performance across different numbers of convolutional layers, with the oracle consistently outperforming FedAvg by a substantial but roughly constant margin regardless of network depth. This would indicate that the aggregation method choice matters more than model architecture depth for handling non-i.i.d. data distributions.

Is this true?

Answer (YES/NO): NO